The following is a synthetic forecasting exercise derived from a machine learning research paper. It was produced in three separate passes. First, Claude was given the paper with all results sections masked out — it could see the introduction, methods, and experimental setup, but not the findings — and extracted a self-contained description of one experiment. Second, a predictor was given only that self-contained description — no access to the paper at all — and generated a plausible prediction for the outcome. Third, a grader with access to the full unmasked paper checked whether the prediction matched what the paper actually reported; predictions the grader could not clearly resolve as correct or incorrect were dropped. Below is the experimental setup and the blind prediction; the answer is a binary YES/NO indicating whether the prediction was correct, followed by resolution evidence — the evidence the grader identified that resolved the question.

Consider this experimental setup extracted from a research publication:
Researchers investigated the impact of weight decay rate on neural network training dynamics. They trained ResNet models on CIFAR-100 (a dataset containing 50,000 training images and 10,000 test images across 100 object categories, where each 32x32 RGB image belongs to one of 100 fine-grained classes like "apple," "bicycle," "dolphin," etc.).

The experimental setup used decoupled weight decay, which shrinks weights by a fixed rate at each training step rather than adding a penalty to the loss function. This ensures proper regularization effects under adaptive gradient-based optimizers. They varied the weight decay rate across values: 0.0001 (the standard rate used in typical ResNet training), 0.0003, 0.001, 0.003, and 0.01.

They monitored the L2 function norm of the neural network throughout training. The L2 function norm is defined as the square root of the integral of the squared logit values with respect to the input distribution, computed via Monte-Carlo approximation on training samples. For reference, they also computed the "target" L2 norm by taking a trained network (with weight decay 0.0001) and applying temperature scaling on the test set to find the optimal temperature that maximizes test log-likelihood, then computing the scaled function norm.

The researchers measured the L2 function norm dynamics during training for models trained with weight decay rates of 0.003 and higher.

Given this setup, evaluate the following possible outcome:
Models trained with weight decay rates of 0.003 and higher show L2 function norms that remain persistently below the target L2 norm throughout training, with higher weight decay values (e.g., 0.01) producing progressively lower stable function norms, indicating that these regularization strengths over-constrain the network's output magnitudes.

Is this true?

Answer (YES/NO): NO